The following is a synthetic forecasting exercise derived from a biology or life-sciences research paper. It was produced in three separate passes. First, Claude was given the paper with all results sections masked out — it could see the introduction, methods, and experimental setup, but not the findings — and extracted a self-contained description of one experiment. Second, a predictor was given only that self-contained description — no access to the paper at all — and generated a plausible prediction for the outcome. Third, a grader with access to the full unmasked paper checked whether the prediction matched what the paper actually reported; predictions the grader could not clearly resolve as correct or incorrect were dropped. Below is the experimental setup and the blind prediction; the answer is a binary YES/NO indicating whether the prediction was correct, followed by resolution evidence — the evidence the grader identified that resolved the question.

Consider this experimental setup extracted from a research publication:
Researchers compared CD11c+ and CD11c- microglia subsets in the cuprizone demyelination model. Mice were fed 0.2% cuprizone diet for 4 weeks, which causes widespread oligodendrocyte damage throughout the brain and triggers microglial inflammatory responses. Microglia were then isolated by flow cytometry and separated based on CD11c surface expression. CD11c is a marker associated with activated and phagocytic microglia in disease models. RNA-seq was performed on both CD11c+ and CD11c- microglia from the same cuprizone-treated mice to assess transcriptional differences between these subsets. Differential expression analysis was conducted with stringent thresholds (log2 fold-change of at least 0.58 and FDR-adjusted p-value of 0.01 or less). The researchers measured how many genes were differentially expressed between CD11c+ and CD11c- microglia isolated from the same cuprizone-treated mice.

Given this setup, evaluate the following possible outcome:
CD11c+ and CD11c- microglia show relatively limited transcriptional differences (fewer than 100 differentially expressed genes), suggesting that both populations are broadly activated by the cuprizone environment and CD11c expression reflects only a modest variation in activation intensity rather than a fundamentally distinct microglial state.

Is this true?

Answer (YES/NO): NO